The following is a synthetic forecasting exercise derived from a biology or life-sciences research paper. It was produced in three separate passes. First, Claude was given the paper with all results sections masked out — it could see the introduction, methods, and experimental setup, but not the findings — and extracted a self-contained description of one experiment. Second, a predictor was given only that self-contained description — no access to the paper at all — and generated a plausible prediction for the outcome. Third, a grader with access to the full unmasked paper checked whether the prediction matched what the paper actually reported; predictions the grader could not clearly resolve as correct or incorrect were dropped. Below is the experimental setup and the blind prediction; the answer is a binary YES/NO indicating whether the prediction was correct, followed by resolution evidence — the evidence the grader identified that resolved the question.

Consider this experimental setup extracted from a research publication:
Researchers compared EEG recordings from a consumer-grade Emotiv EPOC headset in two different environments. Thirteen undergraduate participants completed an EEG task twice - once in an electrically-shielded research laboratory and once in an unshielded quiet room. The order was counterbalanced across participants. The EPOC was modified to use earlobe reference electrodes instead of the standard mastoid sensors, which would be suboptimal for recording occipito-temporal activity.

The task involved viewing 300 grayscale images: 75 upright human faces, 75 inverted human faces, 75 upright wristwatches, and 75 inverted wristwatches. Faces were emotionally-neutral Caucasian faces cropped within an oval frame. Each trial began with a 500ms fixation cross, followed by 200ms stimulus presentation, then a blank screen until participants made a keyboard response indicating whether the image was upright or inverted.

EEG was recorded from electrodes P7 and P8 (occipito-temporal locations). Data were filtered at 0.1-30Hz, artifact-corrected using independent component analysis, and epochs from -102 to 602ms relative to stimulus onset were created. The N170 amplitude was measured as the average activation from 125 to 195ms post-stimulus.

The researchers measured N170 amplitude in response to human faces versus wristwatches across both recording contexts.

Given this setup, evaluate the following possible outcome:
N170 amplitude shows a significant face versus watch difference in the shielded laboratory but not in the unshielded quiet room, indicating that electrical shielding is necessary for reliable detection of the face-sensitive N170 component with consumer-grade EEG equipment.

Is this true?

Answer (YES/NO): NO